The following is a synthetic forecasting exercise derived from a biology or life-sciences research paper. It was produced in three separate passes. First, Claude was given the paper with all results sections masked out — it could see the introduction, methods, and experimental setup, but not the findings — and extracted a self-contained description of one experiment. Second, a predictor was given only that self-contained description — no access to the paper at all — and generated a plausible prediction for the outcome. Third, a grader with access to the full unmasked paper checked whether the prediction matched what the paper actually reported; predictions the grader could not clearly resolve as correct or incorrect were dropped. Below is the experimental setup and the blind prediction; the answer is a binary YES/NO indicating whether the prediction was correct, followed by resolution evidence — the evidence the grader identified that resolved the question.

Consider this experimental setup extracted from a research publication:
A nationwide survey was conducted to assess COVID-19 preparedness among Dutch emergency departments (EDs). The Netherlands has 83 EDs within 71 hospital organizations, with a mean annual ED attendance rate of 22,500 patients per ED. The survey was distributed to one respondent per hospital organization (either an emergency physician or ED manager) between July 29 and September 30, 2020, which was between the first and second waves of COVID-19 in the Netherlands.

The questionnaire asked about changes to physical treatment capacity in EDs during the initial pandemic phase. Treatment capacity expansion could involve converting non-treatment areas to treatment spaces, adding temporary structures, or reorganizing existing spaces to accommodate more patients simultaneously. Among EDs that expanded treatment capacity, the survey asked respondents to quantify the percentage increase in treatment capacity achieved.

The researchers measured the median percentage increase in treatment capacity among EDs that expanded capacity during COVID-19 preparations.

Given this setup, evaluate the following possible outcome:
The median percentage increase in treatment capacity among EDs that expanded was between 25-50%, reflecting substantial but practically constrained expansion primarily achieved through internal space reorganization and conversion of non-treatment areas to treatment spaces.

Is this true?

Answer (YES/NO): YES